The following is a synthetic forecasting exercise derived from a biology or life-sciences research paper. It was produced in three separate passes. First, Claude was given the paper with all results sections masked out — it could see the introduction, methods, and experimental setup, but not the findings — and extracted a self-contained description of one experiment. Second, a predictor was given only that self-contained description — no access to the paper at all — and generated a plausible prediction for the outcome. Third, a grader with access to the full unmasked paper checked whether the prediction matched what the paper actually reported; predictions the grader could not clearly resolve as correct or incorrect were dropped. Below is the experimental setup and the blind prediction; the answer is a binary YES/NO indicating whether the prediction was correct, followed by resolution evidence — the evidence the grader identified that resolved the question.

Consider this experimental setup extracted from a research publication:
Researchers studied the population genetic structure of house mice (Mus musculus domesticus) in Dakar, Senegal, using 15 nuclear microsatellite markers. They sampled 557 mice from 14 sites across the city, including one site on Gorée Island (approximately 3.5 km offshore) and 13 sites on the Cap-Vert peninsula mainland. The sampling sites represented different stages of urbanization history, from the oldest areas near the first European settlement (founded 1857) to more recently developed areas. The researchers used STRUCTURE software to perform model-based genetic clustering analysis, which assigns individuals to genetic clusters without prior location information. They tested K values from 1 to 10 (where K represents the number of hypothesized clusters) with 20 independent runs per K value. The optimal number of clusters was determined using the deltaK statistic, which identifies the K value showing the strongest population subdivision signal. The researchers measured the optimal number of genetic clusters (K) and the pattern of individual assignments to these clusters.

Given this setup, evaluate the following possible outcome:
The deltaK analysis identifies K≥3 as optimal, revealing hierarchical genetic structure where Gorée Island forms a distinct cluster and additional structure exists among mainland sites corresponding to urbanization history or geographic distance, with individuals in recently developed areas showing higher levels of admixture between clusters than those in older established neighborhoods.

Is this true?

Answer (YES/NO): NO